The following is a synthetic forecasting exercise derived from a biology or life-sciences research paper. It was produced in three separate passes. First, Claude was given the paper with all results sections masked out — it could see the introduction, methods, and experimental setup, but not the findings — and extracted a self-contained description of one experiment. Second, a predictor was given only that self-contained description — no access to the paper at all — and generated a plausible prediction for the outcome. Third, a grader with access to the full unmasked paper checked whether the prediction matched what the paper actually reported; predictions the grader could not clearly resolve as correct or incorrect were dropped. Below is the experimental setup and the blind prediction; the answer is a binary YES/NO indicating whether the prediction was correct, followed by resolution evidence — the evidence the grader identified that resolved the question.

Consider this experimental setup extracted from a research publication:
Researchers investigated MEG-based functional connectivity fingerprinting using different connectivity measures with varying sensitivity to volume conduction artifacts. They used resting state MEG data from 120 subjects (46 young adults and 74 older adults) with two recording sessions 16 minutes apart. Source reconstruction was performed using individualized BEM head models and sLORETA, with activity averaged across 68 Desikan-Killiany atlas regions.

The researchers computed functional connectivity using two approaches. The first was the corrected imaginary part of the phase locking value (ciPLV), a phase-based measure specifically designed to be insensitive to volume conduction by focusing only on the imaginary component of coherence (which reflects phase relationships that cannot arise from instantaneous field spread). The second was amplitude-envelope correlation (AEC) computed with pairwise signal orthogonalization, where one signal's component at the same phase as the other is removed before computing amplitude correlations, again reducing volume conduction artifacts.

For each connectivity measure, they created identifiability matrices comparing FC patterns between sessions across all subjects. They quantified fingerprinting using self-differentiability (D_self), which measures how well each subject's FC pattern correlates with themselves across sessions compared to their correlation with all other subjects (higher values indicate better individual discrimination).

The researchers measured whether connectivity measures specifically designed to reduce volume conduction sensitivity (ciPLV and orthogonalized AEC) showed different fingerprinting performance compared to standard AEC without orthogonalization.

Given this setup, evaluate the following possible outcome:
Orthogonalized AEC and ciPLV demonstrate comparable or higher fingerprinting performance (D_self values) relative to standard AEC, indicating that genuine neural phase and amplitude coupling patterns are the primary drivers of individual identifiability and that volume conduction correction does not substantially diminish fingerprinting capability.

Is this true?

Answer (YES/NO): NO